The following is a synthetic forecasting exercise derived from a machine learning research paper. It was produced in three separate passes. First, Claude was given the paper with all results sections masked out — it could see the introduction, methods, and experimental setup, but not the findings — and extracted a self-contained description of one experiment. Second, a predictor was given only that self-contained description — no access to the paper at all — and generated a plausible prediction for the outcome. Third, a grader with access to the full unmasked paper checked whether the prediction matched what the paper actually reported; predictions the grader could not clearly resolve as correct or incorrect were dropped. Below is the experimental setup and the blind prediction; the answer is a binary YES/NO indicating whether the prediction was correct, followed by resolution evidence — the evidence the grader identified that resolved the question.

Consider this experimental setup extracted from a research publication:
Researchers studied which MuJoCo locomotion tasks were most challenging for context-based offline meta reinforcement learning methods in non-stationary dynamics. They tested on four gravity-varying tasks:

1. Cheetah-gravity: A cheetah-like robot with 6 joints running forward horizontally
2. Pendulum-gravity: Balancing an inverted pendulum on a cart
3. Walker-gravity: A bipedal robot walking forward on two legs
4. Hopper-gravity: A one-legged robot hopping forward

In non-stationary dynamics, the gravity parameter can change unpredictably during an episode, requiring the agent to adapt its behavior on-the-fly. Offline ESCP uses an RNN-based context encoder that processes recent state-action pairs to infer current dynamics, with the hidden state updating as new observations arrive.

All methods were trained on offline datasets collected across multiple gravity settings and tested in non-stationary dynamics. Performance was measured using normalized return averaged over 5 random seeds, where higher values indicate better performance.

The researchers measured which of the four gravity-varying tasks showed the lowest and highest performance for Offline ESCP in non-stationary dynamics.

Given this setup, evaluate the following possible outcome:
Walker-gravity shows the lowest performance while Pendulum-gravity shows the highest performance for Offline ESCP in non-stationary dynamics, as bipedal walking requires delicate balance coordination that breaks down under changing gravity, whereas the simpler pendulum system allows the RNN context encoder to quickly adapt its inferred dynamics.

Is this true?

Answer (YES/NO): YES